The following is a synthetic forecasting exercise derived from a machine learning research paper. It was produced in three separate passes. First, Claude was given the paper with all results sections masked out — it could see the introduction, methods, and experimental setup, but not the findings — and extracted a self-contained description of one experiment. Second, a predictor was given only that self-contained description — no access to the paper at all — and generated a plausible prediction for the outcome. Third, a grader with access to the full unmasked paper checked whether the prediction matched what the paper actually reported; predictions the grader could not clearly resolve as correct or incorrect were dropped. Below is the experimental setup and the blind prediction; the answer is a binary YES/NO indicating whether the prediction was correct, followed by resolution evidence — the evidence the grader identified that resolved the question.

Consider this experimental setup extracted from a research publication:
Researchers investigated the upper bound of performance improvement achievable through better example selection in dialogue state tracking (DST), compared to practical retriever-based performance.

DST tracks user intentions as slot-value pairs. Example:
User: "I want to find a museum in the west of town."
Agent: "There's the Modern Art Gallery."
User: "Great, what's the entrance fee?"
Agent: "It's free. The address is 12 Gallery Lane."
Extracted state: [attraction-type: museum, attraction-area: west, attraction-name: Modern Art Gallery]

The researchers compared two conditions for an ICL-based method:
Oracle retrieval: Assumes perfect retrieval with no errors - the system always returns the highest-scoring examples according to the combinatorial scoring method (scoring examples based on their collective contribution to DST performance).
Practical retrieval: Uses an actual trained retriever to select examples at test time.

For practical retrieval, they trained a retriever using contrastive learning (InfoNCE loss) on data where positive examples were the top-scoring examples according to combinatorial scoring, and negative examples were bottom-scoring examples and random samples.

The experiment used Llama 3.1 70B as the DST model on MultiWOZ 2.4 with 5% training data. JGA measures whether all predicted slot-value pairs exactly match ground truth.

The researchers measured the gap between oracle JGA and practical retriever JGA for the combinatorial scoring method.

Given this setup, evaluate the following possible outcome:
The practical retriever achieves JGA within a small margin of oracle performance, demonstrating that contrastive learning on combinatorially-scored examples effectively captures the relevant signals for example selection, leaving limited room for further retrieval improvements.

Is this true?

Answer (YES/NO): NO